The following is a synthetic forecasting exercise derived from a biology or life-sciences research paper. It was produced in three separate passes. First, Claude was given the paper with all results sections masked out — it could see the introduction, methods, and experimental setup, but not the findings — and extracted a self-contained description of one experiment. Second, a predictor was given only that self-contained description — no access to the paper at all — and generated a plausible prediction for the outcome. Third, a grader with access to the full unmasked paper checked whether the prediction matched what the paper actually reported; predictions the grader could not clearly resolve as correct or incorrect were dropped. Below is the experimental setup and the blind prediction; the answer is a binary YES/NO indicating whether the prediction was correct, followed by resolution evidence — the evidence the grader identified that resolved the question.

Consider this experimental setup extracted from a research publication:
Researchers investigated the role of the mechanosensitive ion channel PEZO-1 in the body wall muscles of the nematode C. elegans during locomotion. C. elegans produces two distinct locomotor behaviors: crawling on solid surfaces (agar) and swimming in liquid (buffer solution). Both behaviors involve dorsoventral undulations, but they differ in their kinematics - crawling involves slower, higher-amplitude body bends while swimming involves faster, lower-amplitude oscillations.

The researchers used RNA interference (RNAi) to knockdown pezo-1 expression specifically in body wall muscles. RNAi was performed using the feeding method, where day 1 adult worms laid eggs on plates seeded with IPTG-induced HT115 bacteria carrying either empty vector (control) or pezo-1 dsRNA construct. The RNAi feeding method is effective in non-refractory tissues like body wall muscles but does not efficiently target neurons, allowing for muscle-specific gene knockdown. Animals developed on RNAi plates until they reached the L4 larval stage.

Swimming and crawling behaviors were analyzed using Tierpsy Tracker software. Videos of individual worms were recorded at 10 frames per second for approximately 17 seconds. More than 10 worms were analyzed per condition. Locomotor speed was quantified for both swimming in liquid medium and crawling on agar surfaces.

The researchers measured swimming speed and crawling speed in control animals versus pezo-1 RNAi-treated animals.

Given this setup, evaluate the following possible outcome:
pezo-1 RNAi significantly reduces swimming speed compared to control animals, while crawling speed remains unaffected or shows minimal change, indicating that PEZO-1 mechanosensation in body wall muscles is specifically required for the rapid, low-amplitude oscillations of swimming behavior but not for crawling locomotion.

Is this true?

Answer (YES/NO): NO